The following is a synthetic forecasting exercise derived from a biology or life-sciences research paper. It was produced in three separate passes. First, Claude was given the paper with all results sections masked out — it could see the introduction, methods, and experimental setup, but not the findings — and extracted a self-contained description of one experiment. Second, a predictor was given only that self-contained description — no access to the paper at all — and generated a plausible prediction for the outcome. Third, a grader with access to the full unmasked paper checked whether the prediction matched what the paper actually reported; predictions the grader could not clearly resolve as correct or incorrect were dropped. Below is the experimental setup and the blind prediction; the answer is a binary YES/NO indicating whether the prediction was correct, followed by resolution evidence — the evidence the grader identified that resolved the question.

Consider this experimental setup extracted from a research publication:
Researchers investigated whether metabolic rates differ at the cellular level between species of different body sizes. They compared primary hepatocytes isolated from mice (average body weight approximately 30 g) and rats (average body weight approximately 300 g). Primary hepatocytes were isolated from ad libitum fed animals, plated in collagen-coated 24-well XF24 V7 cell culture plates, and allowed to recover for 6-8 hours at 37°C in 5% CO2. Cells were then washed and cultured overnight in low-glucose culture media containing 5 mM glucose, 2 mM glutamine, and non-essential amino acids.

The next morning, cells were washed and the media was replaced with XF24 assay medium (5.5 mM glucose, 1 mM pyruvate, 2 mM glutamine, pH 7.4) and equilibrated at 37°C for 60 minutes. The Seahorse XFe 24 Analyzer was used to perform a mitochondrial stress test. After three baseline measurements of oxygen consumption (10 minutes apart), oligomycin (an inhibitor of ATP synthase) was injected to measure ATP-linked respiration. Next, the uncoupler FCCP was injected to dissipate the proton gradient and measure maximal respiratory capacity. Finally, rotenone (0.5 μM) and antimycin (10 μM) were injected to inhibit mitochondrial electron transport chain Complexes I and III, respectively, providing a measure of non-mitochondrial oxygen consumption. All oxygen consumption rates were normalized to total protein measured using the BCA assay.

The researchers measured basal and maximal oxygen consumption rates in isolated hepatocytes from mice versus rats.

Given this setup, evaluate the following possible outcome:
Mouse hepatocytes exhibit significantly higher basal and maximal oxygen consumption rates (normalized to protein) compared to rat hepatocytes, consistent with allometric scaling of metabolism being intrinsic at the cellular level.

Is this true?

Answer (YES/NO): NO